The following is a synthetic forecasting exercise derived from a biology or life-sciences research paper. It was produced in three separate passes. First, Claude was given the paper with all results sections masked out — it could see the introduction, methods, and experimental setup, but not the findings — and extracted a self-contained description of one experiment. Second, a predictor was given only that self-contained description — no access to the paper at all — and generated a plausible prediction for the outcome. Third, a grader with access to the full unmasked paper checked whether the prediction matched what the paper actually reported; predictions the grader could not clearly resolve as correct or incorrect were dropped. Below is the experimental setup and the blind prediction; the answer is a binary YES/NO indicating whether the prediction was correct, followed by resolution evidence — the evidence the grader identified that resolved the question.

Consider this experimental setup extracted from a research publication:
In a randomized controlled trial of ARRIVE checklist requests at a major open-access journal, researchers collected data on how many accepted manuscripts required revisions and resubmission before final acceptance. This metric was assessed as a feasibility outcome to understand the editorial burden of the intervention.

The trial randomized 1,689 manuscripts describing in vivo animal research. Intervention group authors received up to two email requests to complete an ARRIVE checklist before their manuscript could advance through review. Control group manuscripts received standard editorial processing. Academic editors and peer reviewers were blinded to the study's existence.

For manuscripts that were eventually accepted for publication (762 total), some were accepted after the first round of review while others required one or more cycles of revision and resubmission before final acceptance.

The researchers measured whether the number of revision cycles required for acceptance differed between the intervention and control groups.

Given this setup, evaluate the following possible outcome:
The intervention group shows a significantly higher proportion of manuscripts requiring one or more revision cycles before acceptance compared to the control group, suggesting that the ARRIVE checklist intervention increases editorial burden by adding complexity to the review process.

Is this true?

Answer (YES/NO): NO